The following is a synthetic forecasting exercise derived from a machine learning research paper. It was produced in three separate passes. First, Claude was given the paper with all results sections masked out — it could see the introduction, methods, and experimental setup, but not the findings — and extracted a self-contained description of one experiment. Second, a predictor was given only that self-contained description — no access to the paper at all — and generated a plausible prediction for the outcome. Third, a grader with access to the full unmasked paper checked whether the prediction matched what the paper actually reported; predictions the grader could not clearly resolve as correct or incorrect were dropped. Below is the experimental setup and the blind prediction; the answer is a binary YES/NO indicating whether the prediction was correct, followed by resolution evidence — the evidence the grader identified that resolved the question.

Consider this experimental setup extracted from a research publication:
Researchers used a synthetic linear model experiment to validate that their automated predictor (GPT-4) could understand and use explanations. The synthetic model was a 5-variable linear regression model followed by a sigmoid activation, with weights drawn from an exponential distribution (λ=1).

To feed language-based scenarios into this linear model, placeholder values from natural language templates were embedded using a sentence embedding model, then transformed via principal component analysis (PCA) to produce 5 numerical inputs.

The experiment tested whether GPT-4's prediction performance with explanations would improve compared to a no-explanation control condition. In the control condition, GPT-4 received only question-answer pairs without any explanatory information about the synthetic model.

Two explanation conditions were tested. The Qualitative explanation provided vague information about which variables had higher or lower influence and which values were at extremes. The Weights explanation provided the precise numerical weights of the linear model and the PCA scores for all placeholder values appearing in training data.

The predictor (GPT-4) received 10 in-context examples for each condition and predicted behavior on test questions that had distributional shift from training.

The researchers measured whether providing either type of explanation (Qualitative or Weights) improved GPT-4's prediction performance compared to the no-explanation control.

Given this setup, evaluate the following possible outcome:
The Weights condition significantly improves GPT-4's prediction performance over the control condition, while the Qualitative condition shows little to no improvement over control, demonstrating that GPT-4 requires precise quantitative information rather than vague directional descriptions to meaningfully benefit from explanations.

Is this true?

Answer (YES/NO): NO